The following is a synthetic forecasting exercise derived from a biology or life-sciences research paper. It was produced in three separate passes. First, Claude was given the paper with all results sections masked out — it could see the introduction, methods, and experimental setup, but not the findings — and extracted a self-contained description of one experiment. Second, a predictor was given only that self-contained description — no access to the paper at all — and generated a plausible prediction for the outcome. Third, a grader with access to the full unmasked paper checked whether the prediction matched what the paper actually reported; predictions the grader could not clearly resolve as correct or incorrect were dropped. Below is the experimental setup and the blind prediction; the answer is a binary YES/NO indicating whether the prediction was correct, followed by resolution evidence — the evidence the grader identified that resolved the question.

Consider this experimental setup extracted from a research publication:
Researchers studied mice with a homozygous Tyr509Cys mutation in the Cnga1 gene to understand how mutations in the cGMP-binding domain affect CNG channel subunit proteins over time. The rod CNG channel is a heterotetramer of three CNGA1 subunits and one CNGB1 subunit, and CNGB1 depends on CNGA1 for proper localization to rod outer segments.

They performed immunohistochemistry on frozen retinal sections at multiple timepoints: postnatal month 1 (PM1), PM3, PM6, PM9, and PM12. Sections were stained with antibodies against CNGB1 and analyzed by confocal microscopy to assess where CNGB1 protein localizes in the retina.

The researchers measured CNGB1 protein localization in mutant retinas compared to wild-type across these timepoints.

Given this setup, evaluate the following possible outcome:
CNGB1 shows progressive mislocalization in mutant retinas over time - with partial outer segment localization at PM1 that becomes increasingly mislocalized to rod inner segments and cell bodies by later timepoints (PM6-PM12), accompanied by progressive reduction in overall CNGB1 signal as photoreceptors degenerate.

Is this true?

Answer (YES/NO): NO